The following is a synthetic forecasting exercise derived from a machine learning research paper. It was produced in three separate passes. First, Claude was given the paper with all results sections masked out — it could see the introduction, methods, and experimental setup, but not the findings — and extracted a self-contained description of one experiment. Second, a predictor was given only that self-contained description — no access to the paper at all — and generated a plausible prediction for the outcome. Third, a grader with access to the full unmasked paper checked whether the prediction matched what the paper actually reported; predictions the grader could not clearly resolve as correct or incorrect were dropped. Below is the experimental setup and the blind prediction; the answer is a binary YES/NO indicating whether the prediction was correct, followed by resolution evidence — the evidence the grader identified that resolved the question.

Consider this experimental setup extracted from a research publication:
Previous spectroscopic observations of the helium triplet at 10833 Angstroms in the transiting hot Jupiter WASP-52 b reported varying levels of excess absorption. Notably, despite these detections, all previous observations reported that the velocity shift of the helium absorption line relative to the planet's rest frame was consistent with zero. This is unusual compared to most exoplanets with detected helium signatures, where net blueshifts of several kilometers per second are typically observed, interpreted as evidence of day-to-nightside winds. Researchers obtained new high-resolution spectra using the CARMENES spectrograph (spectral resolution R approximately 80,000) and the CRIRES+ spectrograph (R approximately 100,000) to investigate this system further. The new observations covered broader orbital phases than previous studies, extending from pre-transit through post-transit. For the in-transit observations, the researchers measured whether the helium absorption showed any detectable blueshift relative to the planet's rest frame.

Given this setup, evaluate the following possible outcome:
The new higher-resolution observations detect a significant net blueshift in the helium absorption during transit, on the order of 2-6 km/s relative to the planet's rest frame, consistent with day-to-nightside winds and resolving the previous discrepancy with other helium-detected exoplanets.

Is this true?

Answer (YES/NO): NO